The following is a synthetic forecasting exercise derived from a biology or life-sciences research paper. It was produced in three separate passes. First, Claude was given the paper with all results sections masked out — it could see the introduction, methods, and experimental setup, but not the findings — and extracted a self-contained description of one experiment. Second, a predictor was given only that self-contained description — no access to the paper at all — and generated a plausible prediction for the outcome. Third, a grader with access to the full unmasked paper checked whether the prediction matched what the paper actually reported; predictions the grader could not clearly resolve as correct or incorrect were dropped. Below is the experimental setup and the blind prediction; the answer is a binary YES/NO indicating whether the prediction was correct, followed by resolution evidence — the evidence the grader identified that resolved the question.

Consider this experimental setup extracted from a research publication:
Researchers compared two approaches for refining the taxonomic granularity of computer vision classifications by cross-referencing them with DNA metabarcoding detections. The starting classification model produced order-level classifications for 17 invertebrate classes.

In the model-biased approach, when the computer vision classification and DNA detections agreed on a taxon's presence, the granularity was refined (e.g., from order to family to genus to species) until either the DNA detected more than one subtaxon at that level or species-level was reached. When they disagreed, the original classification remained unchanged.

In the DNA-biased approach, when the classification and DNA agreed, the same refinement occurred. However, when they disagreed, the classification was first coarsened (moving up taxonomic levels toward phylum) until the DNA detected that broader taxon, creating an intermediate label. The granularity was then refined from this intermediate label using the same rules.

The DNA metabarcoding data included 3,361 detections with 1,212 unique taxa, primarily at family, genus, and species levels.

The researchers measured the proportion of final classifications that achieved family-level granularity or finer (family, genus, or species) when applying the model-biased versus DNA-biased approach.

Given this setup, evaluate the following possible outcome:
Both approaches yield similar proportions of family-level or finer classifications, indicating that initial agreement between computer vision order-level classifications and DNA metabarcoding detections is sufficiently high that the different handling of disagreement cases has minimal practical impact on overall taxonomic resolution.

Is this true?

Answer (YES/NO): NO